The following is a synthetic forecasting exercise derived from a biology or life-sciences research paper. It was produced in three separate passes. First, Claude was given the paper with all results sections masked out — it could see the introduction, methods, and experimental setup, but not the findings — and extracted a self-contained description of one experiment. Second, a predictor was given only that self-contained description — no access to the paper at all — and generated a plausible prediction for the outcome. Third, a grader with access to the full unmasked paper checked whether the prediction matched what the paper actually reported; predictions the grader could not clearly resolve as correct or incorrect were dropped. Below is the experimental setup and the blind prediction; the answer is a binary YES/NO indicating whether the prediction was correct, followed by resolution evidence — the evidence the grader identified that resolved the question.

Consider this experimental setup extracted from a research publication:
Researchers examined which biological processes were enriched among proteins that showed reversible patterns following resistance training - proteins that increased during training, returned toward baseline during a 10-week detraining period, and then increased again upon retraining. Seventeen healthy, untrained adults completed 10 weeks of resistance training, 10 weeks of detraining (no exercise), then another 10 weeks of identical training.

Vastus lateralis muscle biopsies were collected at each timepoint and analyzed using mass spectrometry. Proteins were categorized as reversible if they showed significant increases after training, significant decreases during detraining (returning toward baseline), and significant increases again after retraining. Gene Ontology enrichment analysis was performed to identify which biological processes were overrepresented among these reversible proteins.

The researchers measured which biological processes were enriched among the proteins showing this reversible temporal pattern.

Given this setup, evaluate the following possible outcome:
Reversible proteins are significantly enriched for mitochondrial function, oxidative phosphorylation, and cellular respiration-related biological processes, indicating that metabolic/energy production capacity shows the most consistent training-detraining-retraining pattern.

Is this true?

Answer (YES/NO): YES